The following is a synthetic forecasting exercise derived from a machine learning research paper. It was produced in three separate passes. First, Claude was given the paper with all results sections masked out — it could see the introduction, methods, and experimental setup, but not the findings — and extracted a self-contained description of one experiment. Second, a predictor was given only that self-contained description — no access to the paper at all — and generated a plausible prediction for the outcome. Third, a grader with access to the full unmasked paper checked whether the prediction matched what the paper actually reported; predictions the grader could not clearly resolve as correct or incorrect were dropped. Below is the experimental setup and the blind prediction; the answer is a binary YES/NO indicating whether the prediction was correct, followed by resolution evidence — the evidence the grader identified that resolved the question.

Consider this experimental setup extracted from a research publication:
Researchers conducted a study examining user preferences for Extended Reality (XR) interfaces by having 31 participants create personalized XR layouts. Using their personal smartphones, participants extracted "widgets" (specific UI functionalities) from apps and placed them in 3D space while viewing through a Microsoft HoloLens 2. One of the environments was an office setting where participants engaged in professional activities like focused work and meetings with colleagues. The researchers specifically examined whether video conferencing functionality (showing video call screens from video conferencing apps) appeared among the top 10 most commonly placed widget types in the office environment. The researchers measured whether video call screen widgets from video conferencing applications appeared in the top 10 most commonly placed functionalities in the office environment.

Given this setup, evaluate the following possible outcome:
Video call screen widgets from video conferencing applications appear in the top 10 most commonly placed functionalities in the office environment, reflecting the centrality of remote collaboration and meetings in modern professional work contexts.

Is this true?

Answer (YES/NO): YES